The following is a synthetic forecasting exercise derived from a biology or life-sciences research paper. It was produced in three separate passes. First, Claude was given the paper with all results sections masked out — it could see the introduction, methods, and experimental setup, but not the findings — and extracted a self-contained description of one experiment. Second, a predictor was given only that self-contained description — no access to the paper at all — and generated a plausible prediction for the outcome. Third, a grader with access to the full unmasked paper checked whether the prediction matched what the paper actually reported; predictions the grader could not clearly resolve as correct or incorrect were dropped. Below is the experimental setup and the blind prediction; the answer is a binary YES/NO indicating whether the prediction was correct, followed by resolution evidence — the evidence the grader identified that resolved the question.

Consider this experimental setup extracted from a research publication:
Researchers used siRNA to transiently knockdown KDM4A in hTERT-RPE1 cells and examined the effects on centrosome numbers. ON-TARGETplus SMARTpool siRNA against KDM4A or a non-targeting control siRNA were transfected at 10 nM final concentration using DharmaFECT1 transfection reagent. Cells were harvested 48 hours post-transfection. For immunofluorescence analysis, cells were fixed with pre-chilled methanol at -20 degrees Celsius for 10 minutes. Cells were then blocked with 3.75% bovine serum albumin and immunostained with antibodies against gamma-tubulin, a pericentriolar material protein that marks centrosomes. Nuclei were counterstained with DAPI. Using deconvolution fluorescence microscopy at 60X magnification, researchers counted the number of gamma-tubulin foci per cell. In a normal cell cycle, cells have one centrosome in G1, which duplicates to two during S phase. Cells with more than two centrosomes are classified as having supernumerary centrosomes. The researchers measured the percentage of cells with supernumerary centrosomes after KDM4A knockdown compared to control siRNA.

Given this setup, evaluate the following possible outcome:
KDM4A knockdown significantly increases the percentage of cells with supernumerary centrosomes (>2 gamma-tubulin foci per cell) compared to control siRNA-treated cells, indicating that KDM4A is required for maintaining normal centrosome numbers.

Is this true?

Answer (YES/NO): YES